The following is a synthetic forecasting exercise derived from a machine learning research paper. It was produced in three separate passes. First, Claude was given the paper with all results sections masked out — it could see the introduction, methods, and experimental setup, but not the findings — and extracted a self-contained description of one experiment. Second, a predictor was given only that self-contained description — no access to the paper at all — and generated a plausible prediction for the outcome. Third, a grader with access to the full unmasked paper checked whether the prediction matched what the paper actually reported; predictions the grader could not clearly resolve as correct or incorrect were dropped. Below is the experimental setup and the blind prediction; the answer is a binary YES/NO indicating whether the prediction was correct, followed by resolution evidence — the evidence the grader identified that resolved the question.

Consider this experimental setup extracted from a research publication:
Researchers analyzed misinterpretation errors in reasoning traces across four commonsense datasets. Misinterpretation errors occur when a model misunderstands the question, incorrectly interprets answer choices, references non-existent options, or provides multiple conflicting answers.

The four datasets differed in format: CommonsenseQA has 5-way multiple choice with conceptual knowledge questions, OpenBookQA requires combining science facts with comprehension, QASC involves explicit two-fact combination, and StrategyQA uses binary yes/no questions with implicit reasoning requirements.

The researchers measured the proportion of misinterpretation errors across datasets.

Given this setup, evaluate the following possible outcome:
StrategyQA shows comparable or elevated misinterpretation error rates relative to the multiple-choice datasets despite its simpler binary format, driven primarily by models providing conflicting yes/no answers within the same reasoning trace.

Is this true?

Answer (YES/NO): NO